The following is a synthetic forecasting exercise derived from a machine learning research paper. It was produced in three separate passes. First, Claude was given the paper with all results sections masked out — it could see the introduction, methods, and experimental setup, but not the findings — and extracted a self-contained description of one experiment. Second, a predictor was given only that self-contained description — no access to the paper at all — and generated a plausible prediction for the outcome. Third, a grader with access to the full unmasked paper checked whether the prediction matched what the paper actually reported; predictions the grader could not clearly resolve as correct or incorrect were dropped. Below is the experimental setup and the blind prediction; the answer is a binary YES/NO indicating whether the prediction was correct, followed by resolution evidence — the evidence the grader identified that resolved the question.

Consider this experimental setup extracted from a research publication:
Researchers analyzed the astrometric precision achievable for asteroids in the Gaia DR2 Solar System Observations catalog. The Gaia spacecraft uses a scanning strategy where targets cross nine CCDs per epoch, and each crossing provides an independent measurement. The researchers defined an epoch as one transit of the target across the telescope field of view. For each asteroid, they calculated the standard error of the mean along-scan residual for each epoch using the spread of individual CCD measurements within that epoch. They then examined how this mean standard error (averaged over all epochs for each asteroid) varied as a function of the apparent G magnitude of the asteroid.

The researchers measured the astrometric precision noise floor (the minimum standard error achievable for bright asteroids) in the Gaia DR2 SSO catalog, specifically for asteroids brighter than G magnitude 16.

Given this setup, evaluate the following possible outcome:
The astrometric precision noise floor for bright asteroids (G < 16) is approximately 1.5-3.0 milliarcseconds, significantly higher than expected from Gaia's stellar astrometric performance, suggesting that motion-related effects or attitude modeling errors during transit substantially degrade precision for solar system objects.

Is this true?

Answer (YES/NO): NO